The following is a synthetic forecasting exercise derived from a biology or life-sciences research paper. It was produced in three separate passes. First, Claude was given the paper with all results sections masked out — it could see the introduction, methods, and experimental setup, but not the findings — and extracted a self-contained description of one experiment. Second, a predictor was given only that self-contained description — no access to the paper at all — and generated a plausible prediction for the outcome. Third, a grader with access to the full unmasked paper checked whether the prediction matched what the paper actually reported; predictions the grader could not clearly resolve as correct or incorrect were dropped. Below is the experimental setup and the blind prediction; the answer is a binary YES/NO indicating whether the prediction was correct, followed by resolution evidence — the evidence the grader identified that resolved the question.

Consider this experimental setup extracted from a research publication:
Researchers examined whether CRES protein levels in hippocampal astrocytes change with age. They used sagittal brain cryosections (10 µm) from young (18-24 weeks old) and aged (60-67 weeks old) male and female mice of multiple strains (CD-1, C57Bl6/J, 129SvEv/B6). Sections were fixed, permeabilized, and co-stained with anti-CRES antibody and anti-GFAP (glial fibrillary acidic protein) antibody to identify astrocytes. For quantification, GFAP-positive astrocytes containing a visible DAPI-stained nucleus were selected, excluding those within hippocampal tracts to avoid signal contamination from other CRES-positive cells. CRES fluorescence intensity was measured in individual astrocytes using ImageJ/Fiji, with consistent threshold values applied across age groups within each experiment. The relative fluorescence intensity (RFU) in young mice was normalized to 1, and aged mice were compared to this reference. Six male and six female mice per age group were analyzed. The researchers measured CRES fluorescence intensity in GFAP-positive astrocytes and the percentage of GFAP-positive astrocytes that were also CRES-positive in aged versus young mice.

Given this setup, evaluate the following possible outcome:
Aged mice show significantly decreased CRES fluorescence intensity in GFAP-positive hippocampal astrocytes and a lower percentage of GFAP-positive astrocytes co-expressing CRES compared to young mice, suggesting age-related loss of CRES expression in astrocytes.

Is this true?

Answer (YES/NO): YES